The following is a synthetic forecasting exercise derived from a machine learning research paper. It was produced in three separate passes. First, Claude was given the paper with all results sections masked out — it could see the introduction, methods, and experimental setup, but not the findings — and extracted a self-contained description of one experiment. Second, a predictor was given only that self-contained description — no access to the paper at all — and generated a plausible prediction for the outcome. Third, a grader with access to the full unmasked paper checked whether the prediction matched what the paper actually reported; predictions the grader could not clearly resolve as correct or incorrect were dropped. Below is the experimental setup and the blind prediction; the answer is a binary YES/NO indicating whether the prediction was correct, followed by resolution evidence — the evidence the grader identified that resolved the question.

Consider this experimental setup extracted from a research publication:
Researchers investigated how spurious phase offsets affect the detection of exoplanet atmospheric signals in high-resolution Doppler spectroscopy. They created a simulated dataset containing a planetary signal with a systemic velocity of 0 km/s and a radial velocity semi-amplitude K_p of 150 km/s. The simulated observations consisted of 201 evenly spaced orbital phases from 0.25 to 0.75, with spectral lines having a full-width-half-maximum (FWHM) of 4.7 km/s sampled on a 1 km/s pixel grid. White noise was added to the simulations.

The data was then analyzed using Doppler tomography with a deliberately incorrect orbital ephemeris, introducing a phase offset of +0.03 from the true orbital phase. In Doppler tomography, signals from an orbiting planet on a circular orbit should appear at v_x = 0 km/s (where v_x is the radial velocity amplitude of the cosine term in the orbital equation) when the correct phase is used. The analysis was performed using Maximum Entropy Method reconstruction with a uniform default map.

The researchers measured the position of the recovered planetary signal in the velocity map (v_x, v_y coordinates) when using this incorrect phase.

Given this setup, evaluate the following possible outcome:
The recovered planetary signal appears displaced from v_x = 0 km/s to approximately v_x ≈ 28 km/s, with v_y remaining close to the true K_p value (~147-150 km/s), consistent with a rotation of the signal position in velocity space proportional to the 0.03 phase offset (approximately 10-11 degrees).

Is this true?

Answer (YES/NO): NO